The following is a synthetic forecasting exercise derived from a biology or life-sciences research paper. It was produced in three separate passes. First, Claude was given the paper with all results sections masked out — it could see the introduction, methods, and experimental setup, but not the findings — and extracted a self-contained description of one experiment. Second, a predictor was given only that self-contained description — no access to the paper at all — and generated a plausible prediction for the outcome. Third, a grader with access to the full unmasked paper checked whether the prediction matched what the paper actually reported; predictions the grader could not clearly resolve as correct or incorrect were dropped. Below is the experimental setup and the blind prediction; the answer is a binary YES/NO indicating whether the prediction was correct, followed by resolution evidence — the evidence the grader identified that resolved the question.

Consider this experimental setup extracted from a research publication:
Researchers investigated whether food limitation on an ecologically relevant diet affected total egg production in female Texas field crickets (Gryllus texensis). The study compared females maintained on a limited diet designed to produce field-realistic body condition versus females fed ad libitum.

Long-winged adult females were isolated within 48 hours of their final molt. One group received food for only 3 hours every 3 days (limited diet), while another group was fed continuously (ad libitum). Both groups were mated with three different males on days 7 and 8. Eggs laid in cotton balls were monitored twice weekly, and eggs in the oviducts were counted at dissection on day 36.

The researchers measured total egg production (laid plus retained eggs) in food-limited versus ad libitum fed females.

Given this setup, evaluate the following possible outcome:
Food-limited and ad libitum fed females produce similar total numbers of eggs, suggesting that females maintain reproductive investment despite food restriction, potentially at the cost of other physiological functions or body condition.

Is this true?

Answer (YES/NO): NO